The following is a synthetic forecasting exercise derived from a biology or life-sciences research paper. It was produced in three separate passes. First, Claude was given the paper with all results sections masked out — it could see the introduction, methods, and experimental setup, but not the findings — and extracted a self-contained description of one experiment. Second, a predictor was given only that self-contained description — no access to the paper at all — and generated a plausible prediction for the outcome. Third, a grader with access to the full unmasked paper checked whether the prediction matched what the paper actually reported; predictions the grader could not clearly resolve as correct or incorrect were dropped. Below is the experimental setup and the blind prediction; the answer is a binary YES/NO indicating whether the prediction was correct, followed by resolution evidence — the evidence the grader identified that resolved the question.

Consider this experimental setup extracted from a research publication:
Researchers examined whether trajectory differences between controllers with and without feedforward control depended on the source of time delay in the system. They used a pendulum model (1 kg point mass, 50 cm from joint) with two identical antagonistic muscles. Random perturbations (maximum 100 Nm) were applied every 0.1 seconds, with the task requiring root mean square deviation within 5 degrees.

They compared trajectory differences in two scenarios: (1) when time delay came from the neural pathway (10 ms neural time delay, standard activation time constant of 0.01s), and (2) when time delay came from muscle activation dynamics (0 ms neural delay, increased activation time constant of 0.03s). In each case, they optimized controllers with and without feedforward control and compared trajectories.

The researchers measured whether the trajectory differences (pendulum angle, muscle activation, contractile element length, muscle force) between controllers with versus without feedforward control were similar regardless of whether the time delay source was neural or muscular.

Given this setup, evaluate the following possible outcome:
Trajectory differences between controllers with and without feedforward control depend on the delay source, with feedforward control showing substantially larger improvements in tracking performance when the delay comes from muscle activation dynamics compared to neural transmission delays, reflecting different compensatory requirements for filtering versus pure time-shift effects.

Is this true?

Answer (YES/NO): NO